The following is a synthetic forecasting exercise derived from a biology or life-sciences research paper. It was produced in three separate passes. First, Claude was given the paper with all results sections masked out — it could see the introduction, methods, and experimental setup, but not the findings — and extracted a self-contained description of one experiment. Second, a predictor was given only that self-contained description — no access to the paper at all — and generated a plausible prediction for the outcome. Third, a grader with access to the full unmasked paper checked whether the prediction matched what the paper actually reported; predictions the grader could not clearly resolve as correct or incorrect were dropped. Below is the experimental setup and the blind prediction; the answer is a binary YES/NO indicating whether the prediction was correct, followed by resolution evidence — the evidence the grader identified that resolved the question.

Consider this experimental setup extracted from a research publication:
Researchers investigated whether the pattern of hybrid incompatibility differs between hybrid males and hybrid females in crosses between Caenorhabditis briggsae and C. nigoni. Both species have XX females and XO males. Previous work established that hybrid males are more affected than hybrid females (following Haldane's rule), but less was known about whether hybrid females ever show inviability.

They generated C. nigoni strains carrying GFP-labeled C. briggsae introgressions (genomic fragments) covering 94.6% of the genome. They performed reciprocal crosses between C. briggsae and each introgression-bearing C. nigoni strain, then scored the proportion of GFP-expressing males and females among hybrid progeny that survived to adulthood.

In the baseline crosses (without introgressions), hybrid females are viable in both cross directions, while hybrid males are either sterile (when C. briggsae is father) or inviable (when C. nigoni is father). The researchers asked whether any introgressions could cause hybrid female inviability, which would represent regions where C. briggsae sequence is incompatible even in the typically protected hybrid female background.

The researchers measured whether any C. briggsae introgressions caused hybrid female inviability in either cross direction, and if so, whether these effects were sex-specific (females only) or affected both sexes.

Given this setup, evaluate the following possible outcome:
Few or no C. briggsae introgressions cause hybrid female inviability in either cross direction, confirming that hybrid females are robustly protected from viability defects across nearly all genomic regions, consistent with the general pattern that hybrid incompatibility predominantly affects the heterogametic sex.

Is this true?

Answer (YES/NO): NO